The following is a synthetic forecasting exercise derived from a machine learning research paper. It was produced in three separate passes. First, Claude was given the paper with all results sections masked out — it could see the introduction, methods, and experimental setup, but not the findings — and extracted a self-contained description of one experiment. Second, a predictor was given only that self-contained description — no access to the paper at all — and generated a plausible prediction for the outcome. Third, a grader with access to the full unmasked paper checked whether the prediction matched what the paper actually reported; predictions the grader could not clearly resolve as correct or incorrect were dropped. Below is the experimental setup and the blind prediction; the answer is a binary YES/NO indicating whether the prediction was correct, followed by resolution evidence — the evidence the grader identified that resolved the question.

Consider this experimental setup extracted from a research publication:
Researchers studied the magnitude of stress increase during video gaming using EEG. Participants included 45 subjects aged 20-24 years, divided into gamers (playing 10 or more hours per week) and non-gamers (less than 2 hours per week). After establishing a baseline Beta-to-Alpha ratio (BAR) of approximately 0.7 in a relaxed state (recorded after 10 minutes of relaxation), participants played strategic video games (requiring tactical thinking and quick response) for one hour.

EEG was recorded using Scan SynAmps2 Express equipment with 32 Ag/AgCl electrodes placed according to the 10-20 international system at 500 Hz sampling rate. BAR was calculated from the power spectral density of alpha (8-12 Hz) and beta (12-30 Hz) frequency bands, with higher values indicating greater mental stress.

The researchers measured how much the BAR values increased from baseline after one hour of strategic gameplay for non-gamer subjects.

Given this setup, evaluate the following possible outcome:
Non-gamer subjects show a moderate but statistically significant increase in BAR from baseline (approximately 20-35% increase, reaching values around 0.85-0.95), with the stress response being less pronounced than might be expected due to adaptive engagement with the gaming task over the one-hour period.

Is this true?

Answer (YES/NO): NO